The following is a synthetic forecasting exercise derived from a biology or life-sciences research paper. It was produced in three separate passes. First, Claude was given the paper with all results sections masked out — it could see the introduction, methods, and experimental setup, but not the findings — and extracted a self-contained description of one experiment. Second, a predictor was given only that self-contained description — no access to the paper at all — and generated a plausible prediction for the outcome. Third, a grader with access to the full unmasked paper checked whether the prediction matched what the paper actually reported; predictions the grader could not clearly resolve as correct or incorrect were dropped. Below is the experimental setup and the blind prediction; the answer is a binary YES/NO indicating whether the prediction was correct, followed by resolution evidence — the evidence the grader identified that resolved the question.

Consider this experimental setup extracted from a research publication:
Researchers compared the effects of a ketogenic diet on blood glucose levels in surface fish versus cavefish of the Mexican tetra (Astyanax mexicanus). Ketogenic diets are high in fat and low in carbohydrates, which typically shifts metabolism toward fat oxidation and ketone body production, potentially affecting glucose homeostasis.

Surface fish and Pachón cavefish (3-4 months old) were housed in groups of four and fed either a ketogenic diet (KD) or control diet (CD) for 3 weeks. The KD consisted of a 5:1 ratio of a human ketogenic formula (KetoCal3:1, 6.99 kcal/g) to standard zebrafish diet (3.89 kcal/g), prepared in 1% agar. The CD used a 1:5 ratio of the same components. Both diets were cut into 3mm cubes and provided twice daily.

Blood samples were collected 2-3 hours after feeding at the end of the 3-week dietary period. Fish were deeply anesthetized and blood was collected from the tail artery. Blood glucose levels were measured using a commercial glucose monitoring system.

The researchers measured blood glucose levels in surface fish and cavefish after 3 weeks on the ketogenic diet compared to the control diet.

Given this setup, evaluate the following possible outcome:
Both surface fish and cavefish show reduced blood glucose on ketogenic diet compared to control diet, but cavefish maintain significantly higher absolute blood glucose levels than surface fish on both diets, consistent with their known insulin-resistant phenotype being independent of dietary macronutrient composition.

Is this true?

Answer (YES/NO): YES